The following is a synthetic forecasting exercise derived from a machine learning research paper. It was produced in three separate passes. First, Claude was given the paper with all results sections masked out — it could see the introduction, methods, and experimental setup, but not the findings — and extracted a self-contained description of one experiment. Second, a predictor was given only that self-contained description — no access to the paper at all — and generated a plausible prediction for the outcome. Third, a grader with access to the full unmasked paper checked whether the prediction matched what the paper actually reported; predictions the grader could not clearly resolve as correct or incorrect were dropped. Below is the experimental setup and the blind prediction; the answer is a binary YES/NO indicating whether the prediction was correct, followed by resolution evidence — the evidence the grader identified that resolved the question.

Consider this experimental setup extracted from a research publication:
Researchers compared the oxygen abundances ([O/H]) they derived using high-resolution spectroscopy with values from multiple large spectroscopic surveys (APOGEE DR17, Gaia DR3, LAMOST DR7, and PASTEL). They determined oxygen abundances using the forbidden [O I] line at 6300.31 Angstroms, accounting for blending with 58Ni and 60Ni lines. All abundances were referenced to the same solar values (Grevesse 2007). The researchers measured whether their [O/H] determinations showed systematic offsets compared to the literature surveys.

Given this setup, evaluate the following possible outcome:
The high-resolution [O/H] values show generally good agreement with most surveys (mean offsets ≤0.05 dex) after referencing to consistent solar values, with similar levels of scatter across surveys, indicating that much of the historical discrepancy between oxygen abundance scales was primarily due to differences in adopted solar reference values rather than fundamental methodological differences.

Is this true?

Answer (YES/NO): NO